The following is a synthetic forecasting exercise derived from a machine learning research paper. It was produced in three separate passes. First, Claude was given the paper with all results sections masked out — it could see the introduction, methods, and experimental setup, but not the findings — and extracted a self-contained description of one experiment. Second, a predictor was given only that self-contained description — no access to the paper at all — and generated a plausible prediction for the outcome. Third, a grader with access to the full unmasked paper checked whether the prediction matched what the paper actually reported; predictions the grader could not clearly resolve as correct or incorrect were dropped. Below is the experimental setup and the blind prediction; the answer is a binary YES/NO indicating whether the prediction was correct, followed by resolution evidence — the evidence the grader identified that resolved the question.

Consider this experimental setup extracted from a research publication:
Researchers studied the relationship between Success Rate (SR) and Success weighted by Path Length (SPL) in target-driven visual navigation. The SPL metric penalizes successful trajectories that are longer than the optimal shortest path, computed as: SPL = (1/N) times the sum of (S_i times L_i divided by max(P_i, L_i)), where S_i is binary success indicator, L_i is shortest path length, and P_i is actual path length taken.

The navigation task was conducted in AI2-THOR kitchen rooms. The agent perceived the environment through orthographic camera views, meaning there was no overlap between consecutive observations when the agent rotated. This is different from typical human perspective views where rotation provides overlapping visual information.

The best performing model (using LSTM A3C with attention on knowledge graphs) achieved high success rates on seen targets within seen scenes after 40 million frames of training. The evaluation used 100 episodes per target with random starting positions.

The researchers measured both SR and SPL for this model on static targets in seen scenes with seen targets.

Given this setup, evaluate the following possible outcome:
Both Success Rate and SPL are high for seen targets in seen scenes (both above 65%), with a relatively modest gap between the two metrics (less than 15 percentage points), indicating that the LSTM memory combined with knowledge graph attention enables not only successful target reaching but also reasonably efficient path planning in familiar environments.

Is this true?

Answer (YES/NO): NO